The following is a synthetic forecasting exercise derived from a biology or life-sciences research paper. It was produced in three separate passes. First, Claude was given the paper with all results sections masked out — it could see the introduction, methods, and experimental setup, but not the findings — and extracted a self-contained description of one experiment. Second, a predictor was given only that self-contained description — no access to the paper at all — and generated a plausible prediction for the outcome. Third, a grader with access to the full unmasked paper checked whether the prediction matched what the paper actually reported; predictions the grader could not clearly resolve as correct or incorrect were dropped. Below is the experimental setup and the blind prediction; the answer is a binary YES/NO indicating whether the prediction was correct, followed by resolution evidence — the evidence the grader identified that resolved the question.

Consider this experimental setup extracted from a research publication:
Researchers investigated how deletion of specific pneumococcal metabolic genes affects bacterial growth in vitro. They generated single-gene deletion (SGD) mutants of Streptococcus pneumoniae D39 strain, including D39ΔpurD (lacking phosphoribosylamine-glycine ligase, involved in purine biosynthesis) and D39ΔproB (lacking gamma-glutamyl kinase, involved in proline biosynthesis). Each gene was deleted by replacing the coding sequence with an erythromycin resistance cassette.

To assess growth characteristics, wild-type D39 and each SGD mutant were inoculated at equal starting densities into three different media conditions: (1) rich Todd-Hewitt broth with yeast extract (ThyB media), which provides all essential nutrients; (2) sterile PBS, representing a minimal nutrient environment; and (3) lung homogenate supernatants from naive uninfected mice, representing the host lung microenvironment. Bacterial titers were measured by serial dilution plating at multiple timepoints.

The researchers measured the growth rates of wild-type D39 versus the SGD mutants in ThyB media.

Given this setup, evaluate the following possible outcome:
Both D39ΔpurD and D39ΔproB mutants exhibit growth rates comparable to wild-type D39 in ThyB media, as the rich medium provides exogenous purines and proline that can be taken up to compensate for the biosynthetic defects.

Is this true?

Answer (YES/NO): YES